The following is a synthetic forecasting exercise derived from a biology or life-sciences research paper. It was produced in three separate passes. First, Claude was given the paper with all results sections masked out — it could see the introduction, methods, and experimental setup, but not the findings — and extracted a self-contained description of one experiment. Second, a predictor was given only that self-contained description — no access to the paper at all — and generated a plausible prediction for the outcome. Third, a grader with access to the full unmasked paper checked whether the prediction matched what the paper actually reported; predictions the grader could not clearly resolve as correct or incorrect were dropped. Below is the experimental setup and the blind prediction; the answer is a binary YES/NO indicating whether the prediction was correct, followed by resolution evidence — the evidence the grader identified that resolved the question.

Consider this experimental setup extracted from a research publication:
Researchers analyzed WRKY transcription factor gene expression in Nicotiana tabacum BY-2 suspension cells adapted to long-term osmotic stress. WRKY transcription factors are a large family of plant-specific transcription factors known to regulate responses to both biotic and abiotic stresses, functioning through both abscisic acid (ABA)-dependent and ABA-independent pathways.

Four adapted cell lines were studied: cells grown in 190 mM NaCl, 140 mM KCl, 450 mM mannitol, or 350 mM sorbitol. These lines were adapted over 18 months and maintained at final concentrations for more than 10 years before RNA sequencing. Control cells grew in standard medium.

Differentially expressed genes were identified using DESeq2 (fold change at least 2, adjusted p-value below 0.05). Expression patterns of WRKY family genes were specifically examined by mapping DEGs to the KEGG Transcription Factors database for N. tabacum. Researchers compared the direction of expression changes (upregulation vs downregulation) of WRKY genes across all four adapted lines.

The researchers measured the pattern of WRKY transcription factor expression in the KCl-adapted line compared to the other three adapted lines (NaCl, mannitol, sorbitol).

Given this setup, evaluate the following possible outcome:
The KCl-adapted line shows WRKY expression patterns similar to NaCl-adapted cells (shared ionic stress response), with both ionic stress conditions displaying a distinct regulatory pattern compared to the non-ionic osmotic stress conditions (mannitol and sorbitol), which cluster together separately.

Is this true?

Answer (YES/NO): NO